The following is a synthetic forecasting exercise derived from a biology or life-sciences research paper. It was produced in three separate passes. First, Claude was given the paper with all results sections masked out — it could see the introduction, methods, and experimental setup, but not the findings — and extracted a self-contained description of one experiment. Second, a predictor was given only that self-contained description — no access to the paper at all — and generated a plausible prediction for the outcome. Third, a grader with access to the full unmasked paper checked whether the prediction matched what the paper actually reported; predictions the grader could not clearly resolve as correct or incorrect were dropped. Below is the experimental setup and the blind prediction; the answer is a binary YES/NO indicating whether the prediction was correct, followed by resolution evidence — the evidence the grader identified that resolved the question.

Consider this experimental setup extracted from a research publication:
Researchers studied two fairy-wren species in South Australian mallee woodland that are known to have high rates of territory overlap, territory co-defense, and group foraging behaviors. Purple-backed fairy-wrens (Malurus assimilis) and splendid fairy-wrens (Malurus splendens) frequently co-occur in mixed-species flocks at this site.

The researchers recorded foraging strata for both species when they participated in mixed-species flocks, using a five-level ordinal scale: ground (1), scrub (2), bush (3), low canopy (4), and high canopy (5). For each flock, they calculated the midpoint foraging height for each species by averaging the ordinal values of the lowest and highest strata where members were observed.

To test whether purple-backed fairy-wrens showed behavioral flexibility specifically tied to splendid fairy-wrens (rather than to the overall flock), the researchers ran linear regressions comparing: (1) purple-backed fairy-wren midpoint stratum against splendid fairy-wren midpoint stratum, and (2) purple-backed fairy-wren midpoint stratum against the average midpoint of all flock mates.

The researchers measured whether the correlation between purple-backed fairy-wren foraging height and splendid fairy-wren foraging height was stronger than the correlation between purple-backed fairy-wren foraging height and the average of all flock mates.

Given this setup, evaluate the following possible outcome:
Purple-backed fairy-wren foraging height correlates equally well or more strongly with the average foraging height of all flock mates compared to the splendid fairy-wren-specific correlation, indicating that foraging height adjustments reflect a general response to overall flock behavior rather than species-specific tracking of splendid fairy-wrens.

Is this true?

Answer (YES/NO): NO